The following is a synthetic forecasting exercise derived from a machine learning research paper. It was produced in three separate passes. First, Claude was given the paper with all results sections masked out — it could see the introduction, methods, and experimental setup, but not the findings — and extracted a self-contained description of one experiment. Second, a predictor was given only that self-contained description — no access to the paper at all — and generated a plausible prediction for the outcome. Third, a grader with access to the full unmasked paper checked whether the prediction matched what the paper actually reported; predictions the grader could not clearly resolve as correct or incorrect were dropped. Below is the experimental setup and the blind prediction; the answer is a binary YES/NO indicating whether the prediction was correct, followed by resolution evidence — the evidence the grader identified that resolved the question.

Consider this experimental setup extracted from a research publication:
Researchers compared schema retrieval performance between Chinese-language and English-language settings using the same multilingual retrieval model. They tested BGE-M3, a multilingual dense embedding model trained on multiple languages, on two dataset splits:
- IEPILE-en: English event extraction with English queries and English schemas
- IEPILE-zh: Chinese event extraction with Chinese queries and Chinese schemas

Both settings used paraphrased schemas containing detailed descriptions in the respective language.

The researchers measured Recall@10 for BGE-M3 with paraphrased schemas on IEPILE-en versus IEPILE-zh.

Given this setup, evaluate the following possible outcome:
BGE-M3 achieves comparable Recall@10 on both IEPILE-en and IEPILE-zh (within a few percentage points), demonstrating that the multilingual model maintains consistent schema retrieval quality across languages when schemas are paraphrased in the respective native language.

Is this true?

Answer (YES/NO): YES